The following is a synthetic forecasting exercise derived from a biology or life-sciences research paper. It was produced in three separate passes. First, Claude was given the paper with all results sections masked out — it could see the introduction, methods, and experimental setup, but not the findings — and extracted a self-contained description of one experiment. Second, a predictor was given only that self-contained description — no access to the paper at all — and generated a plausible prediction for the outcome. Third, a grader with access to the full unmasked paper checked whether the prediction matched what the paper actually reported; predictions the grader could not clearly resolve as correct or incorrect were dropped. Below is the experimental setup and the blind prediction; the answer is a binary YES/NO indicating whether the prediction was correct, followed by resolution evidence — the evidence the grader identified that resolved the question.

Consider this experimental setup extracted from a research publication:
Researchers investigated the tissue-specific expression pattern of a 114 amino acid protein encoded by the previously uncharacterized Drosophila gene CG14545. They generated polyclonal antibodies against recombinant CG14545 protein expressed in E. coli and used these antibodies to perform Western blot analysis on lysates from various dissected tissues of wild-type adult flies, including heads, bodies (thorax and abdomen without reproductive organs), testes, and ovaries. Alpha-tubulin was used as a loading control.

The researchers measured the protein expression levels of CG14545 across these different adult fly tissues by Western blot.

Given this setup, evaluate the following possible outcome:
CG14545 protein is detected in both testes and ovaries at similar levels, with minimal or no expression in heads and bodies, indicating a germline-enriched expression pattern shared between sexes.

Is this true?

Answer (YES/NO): NO